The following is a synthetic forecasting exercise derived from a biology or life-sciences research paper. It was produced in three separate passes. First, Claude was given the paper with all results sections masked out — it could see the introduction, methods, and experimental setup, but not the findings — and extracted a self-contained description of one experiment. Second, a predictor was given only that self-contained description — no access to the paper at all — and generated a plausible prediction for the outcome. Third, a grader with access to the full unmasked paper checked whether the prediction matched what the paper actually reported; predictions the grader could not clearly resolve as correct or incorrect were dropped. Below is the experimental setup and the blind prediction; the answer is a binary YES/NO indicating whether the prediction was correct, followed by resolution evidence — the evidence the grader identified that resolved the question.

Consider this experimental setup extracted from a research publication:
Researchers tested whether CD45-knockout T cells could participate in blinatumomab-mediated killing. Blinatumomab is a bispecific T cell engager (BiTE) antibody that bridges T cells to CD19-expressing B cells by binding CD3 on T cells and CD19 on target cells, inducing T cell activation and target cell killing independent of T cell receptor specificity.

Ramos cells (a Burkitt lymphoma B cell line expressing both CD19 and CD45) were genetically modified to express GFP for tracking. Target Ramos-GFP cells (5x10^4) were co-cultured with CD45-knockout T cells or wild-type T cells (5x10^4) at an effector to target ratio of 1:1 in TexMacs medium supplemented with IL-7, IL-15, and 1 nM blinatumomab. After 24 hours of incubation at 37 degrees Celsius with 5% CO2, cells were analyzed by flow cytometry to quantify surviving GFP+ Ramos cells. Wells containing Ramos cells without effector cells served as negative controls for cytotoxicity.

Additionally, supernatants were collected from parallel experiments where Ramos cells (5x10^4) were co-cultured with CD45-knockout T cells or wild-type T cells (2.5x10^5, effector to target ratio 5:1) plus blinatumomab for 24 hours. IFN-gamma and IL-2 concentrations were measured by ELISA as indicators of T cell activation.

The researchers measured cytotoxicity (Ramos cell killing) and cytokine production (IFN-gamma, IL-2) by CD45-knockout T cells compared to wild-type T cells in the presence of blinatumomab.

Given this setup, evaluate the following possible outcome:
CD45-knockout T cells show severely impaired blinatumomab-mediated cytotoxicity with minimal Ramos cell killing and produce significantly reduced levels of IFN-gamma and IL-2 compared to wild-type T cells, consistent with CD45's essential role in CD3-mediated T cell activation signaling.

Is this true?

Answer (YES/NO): NO